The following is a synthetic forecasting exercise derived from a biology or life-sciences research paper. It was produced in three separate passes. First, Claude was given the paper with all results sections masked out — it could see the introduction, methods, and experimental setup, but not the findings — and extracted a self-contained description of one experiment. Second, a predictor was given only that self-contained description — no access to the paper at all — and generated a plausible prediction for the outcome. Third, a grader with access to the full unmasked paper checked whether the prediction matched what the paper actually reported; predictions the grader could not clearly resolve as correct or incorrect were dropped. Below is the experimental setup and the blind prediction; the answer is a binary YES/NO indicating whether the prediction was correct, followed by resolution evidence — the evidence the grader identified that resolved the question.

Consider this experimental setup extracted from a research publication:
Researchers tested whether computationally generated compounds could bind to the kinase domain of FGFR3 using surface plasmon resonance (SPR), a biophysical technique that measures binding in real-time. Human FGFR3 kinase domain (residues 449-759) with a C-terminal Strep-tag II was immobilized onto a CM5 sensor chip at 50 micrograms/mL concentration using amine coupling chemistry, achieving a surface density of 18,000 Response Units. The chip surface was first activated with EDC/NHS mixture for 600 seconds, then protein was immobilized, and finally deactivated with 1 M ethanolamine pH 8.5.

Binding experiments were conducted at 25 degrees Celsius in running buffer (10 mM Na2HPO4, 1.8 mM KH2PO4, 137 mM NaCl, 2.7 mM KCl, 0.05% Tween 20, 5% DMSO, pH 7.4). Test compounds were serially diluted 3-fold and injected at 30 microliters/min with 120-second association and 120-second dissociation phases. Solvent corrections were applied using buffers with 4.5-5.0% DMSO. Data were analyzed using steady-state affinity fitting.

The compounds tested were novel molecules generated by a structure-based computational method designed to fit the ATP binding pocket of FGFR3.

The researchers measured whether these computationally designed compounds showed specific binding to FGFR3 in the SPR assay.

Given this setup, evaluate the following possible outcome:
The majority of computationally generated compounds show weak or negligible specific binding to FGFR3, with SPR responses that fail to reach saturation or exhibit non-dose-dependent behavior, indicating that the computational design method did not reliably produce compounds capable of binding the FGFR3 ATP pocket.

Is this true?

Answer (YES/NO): NO